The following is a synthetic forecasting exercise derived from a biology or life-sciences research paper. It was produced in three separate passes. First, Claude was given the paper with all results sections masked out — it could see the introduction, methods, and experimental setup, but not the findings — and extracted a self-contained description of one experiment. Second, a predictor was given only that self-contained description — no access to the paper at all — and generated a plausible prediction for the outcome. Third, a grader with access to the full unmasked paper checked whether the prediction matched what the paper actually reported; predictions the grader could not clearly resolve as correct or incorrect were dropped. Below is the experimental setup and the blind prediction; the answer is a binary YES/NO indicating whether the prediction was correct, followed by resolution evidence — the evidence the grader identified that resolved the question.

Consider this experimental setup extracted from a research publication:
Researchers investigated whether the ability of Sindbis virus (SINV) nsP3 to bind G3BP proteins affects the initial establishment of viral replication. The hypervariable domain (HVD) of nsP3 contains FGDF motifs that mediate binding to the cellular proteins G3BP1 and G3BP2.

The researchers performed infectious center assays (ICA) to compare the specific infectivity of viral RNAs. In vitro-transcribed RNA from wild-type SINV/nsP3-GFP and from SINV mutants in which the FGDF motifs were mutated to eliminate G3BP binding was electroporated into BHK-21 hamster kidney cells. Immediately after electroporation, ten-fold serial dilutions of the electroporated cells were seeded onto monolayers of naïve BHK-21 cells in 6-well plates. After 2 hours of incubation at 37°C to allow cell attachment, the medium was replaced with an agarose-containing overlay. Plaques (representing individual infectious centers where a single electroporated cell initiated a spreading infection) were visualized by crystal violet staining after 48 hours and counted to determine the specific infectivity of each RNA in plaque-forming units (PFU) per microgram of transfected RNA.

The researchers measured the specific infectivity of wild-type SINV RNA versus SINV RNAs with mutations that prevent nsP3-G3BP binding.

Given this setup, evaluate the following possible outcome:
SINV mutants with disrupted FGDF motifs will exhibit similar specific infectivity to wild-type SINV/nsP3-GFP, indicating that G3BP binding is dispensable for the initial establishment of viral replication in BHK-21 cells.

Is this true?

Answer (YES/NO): NO